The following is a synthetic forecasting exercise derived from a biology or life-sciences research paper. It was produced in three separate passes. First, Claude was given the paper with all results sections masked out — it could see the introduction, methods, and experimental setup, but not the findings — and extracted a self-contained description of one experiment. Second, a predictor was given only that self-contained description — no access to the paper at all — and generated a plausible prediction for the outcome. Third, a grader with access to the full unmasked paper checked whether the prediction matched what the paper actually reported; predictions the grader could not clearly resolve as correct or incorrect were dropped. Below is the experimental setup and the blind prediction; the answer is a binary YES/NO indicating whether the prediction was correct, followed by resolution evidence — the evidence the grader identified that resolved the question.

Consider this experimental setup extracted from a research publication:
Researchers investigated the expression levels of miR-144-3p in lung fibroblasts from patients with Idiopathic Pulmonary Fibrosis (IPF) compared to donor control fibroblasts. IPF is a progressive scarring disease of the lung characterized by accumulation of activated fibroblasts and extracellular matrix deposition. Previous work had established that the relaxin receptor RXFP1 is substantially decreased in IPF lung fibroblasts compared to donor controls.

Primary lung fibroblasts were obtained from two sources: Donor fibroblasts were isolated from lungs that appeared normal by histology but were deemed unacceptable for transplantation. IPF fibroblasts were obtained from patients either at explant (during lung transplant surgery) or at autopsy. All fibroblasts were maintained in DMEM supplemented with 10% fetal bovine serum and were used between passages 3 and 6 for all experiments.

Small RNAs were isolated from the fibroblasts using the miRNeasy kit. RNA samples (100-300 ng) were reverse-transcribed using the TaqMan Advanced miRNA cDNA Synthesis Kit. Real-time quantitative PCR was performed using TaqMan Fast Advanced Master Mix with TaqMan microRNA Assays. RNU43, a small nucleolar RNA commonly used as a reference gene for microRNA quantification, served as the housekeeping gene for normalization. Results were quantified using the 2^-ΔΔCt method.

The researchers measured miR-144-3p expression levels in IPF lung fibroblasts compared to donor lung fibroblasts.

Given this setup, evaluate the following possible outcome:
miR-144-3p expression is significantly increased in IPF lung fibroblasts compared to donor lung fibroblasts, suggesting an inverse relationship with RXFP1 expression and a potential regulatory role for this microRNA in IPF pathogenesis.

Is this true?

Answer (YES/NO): YES